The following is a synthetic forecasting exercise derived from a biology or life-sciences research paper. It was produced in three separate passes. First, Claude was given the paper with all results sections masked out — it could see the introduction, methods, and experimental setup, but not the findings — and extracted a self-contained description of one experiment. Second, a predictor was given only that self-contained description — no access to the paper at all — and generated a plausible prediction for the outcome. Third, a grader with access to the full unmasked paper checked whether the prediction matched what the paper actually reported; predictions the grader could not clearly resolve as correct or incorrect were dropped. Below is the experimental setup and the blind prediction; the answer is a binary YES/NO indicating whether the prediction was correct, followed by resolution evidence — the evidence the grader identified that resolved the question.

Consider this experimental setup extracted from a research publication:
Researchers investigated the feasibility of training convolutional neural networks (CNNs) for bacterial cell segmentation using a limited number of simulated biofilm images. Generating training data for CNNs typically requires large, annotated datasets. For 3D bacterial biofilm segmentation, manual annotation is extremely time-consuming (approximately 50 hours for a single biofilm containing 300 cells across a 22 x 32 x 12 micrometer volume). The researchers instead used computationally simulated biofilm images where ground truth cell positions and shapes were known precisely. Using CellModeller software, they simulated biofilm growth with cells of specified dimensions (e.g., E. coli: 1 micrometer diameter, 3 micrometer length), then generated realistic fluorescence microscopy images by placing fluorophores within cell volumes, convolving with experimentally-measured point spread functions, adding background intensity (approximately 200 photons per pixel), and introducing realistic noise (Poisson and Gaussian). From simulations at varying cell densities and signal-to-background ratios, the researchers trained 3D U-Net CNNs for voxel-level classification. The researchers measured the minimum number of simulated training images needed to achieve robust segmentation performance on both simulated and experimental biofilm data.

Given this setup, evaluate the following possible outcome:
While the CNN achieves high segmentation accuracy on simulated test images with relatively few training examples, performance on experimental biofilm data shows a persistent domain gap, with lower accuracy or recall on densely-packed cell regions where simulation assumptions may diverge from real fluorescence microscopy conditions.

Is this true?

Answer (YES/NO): YES